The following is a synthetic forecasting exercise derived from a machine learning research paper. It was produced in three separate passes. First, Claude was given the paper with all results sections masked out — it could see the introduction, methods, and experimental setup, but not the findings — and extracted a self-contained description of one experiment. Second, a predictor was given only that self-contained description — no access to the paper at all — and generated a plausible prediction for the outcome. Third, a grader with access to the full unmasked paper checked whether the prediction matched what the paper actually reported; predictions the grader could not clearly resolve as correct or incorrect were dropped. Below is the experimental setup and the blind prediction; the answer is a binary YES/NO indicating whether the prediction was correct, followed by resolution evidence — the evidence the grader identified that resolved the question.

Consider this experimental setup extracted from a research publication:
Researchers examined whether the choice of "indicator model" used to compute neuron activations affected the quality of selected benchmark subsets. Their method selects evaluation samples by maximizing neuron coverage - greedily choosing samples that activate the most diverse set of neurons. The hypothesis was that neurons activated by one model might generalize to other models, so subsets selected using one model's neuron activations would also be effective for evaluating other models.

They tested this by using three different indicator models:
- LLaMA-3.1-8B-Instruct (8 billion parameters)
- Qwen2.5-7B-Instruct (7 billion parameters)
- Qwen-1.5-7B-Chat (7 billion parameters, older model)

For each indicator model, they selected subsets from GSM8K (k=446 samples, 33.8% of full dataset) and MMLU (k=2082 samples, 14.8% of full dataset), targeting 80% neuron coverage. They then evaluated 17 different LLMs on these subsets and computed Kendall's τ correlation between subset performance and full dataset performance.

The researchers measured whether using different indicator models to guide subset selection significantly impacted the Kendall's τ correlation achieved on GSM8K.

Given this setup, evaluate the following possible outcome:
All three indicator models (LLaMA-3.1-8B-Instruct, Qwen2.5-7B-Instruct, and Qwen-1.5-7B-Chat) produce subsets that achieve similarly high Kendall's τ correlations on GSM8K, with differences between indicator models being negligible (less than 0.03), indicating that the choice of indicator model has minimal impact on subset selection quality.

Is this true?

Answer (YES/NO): YES